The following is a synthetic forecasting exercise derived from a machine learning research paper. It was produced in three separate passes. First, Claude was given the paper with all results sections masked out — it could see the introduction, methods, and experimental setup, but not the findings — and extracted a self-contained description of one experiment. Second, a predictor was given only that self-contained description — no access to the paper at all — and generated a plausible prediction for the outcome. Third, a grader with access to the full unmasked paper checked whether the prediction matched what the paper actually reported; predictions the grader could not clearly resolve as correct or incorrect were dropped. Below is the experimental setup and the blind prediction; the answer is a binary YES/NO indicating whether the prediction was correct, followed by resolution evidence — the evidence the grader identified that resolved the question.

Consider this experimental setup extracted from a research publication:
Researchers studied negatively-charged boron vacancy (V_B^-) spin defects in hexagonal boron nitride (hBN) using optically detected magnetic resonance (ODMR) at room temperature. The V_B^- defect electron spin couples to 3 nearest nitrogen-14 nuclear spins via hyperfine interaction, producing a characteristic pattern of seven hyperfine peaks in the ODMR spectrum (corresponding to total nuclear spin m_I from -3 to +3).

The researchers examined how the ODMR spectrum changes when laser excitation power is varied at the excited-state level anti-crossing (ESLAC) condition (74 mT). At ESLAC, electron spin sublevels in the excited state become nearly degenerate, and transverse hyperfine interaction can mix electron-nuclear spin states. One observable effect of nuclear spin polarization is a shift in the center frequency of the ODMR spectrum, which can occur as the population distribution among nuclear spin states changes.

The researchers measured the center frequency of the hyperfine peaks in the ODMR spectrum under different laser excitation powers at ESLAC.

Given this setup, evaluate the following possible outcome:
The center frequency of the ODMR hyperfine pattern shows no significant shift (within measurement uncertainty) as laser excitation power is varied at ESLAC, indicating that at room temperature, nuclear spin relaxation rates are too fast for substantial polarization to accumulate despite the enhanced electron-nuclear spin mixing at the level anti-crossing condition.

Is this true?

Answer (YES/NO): NO